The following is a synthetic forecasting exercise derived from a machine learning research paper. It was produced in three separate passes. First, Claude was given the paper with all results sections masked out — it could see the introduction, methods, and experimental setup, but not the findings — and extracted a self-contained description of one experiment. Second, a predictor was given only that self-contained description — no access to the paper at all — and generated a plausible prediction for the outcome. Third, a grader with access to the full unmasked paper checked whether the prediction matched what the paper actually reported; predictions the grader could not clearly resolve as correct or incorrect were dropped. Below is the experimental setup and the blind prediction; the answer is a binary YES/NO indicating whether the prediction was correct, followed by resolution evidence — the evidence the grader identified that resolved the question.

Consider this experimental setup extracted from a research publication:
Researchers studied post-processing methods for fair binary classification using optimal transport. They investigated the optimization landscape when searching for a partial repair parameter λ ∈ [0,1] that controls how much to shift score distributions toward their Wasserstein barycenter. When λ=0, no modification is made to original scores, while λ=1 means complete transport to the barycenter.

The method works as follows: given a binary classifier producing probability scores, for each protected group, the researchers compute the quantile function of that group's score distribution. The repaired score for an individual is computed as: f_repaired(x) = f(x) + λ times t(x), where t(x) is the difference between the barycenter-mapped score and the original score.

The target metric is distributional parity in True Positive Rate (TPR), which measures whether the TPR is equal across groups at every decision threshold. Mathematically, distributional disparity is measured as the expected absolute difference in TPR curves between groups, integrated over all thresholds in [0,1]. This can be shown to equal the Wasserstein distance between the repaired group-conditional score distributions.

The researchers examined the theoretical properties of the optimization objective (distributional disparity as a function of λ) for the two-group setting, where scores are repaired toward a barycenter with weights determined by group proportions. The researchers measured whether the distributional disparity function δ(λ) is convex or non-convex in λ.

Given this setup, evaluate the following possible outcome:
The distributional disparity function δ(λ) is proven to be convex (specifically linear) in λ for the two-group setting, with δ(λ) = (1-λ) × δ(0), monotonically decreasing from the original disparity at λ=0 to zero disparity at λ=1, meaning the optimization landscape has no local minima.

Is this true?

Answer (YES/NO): NO